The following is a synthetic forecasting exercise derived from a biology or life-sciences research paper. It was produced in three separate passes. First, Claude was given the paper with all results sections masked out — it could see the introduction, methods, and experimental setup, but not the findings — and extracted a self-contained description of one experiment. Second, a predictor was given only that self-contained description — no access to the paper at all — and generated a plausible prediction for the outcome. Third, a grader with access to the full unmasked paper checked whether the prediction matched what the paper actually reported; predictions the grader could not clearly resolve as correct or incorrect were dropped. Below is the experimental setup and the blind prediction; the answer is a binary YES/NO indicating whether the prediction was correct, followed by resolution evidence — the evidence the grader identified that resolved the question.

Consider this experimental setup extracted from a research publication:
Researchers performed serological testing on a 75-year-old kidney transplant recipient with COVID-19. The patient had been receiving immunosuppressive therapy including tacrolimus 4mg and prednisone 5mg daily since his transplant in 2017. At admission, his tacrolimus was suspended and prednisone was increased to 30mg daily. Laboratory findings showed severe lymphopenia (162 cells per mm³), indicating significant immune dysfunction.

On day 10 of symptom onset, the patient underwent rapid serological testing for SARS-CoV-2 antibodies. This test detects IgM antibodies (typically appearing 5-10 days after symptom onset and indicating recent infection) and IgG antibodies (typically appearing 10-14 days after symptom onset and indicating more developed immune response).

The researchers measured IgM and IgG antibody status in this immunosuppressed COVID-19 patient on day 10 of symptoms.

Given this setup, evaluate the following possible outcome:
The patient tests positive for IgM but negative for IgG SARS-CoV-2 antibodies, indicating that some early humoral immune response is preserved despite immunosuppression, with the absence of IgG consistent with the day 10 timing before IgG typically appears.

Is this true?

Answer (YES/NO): NO